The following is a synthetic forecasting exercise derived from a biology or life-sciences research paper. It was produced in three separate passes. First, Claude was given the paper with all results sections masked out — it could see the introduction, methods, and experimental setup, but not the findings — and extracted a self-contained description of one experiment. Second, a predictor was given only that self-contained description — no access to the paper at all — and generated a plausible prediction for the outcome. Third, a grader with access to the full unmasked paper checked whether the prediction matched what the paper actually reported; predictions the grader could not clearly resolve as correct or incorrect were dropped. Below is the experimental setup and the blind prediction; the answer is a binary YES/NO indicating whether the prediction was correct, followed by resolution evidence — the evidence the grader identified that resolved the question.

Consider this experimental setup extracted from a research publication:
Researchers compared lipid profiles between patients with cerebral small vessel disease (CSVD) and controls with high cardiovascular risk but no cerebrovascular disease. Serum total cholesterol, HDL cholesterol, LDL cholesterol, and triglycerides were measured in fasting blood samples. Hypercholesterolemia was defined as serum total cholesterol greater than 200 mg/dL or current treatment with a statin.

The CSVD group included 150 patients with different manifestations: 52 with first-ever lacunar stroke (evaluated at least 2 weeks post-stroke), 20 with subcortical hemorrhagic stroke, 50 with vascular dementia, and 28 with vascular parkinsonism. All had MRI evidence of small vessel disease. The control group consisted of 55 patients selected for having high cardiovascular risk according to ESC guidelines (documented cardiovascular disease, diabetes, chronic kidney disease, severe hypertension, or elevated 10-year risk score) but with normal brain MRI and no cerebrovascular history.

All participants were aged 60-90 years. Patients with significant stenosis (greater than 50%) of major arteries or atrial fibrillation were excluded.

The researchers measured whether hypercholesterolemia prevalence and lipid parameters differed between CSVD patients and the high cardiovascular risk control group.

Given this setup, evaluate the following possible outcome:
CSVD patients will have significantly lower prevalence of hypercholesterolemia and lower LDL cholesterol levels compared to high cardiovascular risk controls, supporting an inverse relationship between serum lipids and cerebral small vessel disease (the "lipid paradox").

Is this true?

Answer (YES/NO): NO